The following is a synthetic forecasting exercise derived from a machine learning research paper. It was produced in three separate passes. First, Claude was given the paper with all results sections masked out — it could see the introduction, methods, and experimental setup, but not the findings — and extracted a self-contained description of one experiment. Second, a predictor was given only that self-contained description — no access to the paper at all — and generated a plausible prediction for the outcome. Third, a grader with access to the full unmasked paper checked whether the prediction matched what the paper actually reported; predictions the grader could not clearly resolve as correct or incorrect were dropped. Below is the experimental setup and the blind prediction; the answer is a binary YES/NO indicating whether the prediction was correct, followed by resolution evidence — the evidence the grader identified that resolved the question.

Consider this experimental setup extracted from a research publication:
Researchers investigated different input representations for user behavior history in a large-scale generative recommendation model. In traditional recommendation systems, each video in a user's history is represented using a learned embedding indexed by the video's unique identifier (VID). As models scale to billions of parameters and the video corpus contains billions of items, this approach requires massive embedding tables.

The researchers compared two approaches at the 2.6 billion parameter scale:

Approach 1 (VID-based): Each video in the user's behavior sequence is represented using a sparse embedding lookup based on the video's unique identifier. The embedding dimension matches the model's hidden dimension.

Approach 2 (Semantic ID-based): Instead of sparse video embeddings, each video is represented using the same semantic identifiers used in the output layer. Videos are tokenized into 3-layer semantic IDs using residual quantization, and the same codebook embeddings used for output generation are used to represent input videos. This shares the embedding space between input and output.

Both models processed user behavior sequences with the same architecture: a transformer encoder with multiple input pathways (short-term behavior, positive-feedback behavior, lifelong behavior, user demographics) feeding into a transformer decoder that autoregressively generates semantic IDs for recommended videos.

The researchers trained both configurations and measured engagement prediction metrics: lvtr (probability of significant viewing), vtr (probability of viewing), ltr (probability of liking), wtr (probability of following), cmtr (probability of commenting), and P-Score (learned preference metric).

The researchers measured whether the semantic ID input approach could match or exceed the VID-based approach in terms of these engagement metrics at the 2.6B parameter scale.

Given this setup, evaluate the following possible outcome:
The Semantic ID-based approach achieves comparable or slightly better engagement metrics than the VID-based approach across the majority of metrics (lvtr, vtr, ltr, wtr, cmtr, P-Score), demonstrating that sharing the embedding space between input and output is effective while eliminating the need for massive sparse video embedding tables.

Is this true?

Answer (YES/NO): YES